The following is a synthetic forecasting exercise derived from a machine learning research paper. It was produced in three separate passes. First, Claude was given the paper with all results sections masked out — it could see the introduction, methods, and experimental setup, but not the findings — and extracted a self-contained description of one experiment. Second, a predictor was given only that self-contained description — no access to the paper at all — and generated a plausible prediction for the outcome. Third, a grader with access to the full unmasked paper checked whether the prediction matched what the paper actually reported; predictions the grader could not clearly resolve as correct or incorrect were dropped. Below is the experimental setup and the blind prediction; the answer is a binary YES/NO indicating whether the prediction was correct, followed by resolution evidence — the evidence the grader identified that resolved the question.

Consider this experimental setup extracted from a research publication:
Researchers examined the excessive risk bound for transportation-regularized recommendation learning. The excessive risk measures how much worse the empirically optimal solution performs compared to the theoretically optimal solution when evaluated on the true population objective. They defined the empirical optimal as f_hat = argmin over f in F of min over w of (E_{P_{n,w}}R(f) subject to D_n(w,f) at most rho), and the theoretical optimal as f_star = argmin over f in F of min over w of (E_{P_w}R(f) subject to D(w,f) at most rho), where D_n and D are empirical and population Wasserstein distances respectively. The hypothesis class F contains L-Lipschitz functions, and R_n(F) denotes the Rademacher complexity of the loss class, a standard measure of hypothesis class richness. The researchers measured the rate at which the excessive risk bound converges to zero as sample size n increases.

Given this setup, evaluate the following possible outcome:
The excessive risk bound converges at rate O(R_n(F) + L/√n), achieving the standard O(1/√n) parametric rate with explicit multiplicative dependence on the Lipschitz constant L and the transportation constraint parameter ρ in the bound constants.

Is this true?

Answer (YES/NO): NO